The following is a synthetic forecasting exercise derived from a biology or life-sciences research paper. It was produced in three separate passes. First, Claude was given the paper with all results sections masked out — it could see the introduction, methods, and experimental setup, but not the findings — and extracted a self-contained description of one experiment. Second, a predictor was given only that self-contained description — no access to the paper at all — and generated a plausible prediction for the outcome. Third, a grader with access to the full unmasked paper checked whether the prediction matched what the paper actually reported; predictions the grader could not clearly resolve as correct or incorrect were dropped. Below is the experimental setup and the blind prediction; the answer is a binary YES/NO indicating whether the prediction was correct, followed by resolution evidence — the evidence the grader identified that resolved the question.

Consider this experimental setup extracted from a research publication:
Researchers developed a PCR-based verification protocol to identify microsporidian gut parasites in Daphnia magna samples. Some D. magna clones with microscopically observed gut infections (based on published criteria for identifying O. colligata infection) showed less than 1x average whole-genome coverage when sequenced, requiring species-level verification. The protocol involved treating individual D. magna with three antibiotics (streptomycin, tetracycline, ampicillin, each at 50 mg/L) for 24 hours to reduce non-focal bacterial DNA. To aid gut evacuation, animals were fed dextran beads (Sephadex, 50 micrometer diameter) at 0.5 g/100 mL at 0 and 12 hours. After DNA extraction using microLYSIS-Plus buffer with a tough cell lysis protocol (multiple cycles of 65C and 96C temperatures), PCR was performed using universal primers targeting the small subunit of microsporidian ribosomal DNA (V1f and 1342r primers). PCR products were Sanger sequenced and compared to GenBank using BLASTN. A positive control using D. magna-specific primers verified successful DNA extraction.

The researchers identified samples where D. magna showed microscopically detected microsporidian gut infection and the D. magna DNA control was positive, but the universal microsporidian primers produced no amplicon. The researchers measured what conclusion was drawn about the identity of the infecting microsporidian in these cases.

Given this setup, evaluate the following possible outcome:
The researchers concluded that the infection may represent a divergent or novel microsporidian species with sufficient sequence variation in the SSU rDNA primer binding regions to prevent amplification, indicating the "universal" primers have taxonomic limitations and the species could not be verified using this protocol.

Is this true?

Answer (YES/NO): NO